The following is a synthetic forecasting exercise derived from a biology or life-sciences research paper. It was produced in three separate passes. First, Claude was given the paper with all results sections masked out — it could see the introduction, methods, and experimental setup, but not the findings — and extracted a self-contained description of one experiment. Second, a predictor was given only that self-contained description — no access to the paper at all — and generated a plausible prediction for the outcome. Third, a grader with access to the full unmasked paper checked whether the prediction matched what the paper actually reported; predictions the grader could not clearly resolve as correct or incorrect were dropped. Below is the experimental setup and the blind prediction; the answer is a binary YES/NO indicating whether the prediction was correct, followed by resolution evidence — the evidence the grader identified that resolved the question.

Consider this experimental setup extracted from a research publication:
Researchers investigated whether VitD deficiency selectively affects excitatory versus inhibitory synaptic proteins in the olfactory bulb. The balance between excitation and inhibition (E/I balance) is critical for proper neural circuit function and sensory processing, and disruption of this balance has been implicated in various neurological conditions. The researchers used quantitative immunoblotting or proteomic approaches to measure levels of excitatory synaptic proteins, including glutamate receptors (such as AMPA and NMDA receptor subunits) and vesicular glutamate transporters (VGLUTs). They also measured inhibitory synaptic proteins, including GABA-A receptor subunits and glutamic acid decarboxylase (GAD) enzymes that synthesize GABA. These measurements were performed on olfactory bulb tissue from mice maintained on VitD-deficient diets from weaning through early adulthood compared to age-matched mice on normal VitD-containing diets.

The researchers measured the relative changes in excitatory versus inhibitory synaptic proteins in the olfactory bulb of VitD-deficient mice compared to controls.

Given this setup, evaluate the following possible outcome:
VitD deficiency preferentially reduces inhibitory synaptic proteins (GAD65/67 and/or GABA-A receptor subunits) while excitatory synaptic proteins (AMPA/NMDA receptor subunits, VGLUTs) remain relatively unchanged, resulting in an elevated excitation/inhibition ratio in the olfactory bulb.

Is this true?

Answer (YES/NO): NO